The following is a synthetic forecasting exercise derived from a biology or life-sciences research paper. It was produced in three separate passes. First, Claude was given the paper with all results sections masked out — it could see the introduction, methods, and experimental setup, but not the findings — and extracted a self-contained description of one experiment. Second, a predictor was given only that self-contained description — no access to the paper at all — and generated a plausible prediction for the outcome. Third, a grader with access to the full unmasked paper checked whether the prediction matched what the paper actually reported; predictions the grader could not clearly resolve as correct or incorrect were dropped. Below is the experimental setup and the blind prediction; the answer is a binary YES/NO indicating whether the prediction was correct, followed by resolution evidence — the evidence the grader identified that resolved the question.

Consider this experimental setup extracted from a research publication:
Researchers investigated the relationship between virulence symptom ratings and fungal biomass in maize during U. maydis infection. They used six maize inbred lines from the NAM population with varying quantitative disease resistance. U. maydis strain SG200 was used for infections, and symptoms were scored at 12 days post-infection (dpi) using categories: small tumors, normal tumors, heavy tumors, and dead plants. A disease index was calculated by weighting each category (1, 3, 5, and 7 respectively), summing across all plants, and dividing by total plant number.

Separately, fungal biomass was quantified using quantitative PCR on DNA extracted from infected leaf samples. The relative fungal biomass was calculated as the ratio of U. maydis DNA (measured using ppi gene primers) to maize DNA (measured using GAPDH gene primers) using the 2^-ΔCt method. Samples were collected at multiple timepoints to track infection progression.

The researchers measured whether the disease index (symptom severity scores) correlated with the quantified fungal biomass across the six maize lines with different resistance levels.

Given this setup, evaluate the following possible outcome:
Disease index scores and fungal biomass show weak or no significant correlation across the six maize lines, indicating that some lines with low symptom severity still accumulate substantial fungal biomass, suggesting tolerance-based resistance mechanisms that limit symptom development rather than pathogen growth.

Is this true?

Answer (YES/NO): NO